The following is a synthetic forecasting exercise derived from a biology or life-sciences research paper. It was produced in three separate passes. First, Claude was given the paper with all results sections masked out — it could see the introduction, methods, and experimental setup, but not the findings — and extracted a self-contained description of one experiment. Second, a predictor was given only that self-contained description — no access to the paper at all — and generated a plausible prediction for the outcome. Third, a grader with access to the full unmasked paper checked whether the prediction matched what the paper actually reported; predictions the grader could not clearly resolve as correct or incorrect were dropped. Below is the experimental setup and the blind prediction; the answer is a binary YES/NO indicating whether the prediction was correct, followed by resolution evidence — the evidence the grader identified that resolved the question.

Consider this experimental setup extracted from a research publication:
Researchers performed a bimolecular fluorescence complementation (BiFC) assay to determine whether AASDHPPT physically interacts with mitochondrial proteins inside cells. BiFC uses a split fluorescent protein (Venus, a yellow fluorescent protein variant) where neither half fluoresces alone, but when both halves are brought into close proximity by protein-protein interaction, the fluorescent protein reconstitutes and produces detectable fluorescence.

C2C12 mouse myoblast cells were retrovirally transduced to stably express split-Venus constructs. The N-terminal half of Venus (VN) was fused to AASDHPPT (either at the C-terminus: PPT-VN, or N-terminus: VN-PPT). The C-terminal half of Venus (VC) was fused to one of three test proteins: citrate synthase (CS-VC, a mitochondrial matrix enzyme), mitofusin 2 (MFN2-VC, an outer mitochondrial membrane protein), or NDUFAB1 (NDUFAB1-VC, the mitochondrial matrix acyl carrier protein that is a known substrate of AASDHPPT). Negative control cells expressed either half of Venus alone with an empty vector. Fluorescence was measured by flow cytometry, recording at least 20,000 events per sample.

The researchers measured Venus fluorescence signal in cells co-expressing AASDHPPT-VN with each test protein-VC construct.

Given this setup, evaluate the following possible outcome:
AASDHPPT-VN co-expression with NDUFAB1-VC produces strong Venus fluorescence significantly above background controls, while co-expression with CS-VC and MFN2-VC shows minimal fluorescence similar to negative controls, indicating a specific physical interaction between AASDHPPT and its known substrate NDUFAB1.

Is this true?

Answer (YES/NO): NO